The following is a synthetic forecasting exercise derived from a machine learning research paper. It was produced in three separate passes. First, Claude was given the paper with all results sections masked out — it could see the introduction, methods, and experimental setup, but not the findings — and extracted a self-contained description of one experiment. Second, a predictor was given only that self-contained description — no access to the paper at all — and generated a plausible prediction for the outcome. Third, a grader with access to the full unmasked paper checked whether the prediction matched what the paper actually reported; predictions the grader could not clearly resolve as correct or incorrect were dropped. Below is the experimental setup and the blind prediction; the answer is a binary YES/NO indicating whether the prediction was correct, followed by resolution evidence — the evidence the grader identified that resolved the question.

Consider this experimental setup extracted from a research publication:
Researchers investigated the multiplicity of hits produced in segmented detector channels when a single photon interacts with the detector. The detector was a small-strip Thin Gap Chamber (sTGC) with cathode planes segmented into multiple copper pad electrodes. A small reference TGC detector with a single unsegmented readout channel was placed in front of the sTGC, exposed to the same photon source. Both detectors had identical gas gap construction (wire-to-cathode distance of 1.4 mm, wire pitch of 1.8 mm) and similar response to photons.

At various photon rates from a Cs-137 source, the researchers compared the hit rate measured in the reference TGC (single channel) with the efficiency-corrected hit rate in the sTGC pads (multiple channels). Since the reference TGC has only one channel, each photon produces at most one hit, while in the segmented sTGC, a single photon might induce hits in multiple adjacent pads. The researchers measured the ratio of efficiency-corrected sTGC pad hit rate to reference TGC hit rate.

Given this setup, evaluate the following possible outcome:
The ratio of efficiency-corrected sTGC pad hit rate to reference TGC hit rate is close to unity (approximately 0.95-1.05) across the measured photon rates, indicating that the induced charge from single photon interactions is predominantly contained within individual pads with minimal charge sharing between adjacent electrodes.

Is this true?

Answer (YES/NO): NO